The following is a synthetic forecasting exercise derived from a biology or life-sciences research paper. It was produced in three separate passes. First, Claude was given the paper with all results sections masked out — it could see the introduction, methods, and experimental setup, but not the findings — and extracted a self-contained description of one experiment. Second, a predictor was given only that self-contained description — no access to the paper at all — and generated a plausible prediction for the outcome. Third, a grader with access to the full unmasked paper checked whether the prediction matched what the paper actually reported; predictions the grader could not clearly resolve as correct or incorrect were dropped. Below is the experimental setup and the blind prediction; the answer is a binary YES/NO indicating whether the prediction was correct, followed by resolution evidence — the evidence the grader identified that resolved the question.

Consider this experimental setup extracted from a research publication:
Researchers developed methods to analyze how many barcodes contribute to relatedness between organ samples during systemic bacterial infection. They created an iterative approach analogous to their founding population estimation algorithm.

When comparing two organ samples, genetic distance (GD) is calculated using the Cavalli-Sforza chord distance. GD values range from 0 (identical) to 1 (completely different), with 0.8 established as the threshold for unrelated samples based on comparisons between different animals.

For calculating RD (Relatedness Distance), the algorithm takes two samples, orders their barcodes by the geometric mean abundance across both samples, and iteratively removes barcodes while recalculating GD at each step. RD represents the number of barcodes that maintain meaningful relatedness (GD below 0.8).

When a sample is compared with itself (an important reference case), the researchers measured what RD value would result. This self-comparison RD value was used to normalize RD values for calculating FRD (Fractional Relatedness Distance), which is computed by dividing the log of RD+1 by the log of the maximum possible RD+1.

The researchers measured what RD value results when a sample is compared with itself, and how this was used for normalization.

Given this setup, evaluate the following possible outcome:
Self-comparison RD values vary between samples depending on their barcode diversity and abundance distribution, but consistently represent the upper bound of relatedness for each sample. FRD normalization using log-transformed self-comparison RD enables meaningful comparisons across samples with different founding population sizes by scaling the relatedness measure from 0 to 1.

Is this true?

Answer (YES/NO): YES